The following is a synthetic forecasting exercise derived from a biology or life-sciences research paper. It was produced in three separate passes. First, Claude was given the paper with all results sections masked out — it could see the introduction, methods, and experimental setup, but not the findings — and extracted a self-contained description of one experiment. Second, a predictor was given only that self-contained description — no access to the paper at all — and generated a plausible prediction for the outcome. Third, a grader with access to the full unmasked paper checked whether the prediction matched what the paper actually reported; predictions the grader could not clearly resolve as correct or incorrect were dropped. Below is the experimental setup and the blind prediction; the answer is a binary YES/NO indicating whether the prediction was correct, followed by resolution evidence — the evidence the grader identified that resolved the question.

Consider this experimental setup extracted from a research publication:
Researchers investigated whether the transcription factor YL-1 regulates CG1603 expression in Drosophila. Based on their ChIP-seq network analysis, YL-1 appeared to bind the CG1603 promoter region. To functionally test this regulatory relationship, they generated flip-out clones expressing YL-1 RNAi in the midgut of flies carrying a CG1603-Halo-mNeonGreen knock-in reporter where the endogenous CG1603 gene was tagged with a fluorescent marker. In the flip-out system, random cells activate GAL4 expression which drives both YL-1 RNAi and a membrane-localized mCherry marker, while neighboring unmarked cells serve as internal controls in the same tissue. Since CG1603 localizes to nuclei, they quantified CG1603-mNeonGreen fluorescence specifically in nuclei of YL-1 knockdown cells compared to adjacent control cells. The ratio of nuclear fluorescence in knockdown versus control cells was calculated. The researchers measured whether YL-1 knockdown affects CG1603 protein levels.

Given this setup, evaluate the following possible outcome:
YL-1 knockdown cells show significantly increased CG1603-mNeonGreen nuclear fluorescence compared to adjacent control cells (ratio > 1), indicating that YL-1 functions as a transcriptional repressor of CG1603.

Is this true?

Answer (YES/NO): NO